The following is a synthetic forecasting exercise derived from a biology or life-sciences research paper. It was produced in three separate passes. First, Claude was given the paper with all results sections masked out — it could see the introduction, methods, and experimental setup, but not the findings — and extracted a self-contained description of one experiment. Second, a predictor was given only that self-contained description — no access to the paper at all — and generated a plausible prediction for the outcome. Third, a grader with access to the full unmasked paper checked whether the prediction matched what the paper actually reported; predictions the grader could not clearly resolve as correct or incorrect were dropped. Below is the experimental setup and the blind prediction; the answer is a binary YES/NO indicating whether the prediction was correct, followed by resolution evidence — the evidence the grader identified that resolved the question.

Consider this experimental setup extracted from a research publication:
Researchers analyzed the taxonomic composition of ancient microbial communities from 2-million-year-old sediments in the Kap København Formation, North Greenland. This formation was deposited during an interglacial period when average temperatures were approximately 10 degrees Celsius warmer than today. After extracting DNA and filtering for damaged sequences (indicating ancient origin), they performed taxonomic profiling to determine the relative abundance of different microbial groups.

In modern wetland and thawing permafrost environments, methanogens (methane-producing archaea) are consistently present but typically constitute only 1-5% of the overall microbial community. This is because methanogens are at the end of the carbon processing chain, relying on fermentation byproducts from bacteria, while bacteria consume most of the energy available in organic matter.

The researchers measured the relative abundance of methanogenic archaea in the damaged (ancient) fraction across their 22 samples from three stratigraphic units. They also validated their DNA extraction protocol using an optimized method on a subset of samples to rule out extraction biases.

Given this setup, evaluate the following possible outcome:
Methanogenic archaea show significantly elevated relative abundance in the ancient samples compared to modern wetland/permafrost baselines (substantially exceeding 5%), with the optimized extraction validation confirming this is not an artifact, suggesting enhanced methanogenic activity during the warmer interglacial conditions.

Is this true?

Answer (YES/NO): YES